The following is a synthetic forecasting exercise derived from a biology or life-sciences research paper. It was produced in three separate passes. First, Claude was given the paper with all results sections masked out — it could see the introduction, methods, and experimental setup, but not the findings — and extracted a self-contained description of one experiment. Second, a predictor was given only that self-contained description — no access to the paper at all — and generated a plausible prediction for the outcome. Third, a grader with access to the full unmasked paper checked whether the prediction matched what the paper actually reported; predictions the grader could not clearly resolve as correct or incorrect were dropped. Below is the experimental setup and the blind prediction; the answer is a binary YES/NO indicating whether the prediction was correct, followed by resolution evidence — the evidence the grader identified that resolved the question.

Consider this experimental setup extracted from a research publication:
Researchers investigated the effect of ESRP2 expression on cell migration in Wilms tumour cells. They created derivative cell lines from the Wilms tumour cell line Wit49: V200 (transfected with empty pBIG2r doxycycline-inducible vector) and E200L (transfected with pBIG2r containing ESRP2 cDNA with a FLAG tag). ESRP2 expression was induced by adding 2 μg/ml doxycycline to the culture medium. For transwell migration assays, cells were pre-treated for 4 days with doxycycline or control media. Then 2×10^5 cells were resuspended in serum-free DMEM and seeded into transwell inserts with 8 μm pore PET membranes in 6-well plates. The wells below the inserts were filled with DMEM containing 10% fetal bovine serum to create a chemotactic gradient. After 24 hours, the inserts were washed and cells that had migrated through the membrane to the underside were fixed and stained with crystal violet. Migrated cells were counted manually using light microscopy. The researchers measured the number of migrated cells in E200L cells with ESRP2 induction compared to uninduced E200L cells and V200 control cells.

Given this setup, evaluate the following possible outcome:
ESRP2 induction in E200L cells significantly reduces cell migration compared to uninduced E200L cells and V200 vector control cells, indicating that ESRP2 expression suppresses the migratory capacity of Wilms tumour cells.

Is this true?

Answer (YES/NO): NO